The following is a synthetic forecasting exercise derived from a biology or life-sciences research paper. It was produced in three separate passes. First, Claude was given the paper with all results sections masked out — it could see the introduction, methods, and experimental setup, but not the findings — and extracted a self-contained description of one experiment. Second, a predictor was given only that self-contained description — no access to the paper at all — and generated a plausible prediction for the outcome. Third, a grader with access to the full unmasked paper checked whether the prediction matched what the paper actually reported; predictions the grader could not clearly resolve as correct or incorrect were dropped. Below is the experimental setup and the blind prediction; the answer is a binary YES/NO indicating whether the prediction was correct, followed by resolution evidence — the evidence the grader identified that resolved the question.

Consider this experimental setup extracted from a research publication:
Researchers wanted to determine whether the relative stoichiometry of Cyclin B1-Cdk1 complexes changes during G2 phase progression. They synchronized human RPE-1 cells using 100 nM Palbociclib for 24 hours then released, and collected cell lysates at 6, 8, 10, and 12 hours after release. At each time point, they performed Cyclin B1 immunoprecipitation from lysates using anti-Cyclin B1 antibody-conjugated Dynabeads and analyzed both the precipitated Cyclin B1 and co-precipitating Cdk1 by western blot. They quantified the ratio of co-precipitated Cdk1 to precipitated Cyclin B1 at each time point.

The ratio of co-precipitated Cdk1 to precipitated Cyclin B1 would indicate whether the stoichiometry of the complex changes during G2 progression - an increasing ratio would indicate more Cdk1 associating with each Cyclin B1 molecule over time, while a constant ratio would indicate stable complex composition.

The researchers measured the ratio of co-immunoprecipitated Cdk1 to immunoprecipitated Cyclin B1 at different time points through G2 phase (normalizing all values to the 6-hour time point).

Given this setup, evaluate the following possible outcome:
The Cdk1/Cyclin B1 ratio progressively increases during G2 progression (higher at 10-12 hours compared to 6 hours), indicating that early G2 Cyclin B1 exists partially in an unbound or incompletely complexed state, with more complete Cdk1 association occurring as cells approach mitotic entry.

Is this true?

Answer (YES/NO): YES